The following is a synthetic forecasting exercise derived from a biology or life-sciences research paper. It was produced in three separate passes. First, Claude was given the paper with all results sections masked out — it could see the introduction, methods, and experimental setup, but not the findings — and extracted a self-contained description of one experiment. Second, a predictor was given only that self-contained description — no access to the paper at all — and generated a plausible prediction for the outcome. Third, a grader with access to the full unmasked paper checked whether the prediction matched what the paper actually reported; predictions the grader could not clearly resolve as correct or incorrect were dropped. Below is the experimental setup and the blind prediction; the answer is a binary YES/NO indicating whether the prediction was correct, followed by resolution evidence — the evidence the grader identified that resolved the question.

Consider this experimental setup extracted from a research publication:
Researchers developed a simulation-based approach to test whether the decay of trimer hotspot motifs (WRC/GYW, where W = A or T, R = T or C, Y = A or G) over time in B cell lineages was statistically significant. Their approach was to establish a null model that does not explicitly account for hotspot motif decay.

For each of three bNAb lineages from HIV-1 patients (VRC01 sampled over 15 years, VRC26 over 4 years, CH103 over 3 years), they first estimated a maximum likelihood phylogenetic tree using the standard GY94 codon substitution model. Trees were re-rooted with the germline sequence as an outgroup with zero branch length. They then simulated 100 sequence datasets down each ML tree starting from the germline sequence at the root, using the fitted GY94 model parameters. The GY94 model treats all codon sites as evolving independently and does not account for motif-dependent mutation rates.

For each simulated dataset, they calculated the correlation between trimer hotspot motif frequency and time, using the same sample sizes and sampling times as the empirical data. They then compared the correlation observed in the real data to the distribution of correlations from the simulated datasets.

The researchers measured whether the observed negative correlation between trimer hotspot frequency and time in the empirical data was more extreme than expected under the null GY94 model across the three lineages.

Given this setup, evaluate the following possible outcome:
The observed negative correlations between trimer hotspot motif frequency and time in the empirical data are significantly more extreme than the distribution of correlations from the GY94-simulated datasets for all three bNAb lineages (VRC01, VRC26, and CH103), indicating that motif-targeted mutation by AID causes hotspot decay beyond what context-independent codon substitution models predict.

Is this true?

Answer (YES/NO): YES